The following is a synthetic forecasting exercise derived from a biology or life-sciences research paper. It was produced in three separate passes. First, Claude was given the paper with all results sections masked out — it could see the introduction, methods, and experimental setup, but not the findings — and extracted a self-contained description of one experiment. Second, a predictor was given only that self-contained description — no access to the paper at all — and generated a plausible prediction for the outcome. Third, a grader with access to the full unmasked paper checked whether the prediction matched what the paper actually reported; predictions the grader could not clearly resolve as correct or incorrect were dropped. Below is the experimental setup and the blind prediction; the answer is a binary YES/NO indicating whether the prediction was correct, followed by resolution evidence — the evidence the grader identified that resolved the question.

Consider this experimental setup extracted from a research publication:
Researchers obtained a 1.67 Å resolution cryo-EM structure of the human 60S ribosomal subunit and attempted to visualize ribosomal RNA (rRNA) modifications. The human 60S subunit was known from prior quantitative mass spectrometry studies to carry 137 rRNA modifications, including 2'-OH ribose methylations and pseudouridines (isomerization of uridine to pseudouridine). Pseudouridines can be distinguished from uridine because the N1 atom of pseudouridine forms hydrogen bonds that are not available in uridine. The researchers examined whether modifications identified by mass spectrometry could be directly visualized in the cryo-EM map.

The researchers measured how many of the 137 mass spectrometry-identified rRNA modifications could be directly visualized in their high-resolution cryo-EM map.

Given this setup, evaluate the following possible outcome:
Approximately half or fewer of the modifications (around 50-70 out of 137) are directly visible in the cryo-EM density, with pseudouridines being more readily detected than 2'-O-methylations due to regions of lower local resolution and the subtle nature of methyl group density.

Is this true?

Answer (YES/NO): NO